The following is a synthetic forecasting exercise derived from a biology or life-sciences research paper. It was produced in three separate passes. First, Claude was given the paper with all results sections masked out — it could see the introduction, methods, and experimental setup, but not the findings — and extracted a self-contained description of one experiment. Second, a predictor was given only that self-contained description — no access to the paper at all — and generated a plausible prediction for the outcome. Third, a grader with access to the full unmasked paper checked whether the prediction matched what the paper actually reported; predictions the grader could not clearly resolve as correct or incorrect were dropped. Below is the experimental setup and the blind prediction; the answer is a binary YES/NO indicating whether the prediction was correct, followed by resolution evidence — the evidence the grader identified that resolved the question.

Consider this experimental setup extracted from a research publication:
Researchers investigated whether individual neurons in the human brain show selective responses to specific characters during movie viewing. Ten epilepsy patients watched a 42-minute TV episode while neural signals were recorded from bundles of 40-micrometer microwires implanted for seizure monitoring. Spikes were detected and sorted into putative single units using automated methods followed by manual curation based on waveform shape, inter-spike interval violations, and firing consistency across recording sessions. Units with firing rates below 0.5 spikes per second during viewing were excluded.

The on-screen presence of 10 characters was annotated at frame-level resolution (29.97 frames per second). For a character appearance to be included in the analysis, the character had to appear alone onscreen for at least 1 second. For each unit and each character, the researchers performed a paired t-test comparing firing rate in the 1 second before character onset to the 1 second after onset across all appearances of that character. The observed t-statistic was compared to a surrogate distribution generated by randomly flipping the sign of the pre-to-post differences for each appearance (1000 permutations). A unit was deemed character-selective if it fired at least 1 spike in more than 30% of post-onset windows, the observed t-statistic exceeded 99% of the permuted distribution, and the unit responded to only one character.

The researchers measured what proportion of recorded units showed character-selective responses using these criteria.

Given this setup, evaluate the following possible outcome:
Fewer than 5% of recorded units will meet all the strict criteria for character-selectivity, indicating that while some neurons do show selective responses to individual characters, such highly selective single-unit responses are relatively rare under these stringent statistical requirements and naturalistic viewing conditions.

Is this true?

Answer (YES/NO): NO